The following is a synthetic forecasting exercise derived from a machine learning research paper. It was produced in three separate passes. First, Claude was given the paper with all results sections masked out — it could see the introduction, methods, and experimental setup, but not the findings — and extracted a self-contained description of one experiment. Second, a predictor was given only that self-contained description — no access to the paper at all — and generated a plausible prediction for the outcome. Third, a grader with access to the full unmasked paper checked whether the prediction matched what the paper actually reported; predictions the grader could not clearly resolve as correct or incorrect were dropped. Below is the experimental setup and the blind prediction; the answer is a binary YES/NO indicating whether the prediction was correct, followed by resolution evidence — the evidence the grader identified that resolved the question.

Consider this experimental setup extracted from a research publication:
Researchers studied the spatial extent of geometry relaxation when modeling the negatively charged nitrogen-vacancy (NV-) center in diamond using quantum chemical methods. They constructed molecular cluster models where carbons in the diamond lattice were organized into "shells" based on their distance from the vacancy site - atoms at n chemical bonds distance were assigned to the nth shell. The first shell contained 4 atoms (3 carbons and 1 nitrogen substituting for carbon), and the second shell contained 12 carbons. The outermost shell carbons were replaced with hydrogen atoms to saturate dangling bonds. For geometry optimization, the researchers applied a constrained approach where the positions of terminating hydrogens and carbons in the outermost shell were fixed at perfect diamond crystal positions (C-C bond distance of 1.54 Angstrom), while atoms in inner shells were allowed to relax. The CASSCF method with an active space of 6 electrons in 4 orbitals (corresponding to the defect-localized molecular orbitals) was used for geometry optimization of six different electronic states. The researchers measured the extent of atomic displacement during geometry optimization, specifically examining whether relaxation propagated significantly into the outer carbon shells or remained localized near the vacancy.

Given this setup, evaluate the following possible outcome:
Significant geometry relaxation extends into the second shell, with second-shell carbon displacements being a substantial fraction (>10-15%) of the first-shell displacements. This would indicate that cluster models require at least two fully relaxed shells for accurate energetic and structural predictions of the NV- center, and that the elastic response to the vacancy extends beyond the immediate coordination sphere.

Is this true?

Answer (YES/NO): NO